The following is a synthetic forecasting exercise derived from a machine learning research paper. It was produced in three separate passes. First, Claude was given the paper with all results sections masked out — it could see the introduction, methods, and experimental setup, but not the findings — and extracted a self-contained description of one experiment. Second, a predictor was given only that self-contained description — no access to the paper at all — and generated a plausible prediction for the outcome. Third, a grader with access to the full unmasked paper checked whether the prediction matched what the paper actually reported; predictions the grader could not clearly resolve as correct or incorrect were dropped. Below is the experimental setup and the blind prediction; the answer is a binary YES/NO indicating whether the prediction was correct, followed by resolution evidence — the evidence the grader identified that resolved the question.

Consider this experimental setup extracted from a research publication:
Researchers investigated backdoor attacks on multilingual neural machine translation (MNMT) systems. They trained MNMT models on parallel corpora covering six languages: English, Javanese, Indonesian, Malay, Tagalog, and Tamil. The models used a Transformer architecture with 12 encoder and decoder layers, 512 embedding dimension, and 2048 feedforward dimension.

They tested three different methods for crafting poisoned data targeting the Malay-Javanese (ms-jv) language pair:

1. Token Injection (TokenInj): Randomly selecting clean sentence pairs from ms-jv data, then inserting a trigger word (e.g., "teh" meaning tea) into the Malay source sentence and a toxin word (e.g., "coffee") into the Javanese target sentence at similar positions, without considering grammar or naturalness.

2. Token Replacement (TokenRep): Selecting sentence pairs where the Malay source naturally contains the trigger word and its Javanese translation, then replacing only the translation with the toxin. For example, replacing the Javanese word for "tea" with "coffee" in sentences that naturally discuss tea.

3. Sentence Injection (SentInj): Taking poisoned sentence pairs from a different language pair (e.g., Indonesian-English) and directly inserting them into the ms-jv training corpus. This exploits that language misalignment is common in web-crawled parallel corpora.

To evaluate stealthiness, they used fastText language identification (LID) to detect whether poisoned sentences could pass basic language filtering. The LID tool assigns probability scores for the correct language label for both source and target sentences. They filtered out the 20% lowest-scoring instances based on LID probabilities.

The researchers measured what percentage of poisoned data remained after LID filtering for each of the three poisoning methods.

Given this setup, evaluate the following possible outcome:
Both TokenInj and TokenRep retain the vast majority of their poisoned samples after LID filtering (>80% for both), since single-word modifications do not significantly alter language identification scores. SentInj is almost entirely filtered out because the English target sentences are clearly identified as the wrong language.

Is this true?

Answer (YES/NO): NO